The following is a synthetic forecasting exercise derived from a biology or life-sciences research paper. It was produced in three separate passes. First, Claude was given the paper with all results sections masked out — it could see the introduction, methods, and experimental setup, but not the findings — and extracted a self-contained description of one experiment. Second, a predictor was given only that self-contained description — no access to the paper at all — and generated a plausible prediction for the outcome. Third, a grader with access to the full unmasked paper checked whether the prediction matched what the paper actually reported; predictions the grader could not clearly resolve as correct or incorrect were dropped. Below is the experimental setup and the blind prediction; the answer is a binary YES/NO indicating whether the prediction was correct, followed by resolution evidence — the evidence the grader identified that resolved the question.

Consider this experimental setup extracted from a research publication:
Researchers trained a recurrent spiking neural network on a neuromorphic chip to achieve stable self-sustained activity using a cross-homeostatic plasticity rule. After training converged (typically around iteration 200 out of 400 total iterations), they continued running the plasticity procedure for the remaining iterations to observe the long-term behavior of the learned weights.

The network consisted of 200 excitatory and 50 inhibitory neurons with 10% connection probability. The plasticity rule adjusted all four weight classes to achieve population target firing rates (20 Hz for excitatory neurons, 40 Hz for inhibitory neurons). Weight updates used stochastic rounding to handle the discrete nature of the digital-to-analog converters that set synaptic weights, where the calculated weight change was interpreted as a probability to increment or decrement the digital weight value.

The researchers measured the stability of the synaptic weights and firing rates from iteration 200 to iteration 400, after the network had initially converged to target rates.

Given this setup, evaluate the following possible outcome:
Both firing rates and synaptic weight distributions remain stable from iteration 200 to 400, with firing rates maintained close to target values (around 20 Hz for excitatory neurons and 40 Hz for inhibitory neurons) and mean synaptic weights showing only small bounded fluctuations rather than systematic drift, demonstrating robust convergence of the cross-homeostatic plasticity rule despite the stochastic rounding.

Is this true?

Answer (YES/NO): YES